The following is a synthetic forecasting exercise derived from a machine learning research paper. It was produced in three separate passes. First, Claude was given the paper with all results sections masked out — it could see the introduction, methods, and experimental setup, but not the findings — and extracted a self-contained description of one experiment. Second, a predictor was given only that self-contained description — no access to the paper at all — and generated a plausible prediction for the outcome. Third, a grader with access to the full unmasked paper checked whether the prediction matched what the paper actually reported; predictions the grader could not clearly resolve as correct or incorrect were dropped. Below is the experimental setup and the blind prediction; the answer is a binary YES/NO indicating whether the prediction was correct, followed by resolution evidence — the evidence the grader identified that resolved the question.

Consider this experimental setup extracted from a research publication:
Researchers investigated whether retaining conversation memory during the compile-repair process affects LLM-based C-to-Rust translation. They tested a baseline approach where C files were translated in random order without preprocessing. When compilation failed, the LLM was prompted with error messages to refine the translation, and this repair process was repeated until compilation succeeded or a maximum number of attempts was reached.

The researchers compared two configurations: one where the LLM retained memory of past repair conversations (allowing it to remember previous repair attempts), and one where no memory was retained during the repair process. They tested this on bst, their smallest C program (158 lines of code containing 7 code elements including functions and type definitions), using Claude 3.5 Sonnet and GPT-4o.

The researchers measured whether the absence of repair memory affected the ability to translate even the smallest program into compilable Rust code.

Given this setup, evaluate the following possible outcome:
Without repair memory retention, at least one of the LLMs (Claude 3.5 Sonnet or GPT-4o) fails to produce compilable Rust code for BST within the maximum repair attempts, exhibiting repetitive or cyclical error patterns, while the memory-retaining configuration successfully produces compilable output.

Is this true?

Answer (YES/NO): YES